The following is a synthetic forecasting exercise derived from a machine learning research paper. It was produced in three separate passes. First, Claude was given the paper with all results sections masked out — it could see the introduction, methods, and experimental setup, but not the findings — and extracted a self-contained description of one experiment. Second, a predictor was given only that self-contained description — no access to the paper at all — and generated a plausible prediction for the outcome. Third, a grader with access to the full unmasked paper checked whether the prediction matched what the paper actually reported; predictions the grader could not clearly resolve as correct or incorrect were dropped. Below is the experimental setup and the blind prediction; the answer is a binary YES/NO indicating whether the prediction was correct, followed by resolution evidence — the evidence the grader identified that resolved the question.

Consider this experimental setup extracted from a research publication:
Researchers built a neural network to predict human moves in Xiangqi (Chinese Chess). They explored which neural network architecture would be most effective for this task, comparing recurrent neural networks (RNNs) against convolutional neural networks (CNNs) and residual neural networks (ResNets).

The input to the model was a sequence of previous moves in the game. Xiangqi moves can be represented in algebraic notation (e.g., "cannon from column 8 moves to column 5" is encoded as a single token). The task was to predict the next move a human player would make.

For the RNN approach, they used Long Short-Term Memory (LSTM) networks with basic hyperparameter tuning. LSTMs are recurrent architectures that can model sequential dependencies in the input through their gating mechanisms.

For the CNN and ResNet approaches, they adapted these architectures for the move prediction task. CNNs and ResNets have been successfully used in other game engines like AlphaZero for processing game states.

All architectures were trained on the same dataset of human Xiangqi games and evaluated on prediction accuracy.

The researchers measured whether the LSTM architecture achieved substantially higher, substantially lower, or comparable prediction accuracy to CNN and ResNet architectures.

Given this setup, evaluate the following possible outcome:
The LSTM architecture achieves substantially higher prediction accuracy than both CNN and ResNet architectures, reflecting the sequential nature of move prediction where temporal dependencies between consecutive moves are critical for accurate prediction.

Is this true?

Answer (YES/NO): YES